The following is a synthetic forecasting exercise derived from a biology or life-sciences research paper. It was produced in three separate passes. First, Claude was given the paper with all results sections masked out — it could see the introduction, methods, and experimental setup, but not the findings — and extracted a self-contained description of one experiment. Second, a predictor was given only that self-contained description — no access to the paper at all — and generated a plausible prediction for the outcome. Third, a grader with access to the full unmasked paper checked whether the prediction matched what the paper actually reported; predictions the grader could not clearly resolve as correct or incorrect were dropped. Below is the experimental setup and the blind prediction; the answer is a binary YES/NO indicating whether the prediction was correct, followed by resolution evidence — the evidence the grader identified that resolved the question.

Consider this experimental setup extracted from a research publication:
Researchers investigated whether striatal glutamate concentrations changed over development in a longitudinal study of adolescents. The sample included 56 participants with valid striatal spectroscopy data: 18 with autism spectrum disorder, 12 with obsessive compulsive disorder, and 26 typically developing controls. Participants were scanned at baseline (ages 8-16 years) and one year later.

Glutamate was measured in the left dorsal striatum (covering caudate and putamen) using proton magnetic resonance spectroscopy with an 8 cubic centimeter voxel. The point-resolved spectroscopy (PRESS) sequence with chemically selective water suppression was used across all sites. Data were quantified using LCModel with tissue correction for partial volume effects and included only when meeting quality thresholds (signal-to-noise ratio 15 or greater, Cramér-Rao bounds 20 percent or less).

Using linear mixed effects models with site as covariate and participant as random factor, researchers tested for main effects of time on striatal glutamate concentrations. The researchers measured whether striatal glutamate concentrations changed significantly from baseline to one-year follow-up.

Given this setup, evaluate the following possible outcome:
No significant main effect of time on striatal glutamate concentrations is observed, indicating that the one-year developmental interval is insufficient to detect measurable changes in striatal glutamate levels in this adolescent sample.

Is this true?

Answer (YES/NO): NO